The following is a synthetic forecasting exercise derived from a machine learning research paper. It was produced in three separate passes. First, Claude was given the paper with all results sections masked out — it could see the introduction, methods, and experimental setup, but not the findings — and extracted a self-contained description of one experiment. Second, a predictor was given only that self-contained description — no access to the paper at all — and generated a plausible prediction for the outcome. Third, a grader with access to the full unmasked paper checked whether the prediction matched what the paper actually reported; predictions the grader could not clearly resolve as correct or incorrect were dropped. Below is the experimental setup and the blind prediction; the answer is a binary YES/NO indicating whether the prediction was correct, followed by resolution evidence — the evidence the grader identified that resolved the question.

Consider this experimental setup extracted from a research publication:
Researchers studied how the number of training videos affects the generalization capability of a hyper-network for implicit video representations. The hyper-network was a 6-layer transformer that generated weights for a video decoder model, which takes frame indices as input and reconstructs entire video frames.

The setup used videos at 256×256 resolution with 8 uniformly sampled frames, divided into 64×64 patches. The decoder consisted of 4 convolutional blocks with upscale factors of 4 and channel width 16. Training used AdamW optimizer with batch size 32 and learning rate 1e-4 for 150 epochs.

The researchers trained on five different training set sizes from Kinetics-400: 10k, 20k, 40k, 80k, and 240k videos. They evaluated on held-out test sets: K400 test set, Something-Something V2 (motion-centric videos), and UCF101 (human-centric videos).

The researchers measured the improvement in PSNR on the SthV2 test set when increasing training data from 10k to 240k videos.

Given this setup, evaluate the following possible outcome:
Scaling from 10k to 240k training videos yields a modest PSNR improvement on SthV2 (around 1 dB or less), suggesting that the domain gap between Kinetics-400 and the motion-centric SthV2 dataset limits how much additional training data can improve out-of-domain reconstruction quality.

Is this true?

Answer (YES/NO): NO